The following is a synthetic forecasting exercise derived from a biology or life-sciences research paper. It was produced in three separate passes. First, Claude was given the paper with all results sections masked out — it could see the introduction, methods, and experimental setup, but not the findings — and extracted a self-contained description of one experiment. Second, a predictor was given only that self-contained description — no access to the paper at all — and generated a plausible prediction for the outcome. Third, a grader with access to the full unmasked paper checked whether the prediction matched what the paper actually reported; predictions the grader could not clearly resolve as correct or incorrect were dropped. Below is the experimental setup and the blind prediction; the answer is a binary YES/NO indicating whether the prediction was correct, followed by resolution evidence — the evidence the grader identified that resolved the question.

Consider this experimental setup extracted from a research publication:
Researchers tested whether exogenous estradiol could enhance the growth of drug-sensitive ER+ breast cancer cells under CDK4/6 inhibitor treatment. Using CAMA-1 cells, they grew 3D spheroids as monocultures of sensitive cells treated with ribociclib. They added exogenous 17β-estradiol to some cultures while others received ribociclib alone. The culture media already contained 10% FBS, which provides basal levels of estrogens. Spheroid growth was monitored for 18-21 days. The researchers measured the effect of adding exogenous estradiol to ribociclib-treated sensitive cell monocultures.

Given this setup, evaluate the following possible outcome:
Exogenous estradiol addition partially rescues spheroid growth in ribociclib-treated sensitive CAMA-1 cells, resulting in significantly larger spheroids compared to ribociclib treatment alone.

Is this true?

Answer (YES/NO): YES